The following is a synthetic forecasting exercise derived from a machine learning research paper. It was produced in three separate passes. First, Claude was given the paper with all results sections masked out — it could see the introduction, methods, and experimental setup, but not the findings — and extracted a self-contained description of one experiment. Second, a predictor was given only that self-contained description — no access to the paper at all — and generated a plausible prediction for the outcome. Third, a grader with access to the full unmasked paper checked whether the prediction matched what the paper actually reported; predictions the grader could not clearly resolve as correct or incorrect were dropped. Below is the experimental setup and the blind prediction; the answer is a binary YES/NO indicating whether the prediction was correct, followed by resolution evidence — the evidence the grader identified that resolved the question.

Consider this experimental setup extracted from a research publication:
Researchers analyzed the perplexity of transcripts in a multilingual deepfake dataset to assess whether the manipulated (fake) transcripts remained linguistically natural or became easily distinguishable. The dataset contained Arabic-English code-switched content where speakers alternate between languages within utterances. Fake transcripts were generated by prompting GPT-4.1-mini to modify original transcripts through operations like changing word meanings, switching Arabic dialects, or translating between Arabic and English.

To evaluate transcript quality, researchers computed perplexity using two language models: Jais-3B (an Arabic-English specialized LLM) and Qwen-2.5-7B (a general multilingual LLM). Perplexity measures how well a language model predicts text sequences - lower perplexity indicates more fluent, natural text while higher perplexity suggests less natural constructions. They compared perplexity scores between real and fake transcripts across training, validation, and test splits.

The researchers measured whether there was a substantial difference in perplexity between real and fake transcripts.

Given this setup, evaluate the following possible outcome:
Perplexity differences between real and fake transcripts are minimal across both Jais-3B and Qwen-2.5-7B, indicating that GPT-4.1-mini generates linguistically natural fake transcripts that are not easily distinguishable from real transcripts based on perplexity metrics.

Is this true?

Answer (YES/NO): YES